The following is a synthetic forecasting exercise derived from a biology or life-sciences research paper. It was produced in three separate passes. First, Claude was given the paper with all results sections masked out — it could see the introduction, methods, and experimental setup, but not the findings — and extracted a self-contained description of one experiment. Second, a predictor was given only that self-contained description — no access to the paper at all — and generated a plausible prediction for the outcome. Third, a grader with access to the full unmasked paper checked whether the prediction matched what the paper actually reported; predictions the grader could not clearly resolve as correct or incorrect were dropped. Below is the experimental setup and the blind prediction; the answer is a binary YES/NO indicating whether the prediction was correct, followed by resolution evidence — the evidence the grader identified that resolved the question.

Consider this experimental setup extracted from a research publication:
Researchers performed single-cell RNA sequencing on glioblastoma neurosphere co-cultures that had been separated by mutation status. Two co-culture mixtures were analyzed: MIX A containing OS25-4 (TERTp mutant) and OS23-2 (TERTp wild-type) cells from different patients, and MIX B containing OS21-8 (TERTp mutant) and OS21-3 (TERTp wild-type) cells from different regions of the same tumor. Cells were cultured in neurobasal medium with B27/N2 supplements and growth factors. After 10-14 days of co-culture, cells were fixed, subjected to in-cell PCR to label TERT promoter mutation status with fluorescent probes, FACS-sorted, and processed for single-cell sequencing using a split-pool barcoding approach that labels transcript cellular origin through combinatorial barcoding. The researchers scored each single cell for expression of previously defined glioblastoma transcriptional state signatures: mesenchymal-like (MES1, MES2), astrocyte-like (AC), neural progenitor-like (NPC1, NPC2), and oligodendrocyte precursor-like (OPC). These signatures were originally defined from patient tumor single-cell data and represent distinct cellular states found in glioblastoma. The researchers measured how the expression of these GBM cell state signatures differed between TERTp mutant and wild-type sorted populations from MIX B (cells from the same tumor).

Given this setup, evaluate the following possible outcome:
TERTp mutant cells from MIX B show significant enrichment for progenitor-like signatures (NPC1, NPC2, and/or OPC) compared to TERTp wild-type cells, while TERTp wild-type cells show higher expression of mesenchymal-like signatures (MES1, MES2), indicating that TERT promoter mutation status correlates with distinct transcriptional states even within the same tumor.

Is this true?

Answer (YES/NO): NO